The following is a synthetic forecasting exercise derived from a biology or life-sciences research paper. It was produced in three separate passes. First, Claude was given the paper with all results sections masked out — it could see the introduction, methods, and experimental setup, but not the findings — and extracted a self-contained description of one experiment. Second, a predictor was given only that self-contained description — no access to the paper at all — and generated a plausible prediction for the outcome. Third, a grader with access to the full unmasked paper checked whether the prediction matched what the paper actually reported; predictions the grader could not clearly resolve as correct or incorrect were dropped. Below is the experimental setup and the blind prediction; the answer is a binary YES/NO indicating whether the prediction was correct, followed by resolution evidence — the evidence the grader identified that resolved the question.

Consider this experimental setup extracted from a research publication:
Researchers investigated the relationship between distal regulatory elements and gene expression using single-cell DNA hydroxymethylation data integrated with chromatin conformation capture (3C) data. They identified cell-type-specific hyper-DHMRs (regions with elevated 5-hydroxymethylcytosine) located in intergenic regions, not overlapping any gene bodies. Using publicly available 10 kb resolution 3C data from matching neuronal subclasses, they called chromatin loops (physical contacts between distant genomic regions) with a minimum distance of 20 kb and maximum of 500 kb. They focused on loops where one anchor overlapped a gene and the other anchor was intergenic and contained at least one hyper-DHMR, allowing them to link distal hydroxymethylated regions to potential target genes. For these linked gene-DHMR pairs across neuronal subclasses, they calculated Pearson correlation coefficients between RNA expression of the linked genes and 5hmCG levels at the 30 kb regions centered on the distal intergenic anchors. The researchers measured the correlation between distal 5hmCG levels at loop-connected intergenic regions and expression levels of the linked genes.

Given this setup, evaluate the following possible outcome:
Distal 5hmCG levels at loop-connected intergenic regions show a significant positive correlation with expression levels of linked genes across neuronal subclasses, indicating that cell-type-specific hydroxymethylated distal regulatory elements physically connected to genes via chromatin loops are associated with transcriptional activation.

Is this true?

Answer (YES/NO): YES